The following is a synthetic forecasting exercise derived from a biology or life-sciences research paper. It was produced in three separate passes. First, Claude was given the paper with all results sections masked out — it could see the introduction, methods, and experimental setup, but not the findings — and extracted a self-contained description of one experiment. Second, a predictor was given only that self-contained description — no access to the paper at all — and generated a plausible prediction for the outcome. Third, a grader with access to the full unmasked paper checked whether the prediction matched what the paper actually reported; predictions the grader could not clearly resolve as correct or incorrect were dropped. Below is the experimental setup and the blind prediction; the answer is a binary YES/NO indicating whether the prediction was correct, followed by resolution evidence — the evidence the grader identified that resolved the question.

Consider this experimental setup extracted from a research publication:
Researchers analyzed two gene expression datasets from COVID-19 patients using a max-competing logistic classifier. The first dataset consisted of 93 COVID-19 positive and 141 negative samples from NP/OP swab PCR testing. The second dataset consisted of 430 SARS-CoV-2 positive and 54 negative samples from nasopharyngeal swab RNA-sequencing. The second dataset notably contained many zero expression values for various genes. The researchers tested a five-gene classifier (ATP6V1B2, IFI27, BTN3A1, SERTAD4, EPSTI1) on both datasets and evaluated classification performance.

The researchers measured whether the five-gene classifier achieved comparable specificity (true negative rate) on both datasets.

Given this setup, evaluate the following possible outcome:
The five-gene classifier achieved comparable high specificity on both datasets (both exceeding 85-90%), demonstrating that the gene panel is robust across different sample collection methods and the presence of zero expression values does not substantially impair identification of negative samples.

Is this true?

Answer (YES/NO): NO